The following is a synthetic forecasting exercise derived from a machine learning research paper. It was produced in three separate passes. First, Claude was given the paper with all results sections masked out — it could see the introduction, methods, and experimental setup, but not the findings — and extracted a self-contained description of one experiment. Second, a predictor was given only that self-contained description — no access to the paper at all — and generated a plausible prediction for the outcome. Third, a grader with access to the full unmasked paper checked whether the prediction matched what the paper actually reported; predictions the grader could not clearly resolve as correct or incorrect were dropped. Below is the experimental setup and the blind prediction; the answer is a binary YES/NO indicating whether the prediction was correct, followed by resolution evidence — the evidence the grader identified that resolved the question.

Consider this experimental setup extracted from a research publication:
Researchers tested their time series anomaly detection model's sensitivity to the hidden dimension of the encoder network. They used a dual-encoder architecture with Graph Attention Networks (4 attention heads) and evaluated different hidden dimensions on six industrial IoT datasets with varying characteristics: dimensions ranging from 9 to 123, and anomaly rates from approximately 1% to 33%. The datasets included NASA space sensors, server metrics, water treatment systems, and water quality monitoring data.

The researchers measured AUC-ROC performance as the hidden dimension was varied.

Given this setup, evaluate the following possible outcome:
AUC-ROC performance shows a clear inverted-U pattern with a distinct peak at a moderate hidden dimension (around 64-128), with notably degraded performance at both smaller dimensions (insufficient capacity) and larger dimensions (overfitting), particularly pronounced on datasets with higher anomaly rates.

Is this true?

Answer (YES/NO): NO